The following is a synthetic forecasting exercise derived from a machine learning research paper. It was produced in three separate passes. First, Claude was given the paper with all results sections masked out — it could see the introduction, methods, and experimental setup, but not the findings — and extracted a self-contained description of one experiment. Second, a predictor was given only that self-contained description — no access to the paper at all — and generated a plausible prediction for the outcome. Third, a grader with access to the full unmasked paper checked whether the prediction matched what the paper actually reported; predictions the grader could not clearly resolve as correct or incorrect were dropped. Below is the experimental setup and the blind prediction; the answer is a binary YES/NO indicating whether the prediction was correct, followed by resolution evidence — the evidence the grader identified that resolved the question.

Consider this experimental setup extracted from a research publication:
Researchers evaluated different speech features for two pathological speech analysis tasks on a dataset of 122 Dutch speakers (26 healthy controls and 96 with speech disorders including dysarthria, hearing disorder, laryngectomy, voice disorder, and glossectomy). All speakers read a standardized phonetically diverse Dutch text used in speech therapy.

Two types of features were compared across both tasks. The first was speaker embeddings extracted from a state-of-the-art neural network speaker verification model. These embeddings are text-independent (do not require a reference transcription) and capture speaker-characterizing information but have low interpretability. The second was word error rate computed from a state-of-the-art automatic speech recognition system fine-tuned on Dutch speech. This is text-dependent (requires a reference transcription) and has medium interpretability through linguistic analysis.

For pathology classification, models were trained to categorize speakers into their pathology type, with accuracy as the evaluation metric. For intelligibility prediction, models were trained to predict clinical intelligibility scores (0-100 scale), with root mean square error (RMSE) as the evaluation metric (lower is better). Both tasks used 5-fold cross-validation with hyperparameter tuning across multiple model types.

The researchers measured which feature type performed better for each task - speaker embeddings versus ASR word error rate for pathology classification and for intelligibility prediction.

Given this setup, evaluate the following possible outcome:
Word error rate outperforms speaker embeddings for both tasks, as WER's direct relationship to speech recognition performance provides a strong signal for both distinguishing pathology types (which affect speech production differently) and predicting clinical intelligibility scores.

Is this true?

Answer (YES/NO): NO